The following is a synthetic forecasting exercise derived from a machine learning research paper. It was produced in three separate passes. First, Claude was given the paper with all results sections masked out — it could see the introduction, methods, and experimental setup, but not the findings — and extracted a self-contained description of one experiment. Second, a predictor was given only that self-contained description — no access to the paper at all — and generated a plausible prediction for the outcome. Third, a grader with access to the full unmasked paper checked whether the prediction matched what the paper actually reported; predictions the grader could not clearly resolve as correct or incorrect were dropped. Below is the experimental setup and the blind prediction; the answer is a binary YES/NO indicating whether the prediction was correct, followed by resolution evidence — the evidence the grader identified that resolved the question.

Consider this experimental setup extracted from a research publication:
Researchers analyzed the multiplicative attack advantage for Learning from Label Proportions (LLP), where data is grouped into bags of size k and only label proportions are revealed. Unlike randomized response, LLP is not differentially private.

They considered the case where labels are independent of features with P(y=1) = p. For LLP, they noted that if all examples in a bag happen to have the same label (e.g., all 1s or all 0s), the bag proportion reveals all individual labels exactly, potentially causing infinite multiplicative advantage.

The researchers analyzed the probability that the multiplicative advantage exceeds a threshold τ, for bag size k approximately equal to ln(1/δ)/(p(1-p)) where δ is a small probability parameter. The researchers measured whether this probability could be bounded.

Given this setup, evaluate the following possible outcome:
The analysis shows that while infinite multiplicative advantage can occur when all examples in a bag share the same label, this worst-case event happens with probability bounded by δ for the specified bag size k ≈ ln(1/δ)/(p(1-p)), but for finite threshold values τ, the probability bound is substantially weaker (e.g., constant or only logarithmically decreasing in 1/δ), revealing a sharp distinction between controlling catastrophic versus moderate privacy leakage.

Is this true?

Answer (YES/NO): NO